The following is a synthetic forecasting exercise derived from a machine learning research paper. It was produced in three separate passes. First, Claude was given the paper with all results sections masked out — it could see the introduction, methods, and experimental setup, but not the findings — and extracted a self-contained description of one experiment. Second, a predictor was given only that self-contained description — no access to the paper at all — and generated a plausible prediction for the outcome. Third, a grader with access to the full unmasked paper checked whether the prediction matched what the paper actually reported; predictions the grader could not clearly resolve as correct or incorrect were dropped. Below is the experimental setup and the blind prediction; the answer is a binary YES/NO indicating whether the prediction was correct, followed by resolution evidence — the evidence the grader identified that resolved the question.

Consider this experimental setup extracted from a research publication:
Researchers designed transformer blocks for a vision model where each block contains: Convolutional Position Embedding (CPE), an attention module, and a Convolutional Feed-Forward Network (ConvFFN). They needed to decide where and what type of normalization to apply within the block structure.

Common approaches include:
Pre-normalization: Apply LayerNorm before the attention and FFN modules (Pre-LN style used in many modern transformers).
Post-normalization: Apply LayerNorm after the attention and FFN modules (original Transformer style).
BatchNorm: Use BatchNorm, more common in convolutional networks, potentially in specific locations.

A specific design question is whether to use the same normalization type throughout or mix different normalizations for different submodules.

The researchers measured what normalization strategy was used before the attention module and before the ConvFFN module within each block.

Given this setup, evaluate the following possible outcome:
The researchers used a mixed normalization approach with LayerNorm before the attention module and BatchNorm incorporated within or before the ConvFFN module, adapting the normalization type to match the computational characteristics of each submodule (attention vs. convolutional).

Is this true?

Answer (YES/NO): YES